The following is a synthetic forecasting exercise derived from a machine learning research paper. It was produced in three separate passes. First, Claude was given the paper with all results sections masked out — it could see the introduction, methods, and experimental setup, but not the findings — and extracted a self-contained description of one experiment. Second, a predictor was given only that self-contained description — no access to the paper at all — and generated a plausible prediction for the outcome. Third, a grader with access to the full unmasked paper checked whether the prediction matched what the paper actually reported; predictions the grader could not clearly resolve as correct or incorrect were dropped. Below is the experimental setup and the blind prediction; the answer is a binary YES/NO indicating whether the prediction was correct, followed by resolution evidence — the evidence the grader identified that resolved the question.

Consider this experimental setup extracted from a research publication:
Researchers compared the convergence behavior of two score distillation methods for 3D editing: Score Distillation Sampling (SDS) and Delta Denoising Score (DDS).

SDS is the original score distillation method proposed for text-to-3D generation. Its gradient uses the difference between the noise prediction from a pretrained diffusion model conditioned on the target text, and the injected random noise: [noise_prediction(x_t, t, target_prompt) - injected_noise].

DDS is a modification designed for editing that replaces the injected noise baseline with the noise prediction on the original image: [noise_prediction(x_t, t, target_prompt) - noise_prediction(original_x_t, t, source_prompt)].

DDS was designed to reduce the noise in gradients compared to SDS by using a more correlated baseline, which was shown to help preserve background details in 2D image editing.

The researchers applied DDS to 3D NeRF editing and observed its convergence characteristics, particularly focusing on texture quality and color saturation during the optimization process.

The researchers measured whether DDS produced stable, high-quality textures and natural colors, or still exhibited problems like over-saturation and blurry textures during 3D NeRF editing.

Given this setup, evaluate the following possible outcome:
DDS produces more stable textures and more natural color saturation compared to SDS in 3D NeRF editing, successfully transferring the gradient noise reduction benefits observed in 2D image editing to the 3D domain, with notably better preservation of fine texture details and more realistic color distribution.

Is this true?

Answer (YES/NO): NO